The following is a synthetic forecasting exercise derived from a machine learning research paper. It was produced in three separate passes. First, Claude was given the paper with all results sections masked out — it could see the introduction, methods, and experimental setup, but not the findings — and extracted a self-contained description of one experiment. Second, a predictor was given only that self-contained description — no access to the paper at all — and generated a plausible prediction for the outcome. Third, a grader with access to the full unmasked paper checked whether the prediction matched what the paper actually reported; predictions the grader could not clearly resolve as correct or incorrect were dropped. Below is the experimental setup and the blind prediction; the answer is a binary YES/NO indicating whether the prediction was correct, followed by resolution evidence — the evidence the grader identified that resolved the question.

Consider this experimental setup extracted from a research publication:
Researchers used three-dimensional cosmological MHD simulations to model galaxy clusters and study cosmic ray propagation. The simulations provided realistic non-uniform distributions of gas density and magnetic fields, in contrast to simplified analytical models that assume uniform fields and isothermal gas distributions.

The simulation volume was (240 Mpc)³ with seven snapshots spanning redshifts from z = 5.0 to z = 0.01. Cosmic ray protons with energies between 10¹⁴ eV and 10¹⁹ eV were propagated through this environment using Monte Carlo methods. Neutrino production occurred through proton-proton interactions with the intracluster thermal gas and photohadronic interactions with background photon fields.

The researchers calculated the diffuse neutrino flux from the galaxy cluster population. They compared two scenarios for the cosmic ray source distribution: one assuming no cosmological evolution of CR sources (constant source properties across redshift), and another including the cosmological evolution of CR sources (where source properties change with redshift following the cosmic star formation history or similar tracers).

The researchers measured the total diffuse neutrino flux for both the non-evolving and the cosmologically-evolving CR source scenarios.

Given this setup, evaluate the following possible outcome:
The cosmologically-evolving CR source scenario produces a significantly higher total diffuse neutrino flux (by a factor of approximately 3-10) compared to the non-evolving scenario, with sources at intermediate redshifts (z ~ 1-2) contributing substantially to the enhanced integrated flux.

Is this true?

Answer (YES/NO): NO